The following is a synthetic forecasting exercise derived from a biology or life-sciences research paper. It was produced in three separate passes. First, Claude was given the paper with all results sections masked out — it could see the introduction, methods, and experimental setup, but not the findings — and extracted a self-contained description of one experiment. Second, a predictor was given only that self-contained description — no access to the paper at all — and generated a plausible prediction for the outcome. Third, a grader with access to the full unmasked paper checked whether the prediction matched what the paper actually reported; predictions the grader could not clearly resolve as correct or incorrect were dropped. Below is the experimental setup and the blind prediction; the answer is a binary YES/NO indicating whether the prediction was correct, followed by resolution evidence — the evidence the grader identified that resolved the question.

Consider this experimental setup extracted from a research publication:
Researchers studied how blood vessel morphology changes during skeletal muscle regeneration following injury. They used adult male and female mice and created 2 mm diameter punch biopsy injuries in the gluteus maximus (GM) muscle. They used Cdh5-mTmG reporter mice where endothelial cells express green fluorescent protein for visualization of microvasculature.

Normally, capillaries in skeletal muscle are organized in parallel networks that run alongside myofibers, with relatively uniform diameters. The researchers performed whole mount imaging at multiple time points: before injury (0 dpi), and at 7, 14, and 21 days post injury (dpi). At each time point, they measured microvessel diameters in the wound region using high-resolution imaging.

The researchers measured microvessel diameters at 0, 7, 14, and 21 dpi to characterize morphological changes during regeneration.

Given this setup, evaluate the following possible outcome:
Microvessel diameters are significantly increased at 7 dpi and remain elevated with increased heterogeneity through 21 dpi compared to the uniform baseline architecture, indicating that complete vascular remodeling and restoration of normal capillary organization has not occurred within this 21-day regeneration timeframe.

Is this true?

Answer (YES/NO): NO